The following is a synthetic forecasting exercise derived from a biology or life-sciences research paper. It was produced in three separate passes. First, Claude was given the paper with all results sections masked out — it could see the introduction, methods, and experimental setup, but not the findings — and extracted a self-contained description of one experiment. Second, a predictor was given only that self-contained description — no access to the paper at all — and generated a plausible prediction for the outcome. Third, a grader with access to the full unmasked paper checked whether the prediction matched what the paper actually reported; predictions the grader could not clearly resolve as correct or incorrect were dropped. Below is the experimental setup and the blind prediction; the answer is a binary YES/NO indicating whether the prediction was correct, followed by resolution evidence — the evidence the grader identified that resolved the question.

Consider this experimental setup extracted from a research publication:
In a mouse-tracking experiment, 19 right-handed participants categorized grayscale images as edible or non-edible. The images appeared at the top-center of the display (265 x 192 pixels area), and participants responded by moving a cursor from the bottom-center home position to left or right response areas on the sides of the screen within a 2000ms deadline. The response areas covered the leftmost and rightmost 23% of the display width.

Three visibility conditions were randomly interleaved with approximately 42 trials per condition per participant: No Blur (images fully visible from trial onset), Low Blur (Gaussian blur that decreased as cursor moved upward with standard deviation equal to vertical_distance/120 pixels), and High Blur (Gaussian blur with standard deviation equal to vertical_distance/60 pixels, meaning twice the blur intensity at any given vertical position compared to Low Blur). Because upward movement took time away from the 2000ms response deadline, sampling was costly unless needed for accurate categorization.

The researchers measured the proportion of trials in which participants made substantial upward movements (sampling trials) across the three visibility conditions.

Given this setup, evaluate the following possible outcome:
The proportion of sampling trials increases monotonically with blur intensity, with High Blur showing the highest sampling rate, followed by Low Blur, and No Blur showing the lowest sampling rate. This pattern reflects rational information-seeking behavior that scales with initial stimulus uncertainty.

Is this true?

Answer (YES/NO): YES